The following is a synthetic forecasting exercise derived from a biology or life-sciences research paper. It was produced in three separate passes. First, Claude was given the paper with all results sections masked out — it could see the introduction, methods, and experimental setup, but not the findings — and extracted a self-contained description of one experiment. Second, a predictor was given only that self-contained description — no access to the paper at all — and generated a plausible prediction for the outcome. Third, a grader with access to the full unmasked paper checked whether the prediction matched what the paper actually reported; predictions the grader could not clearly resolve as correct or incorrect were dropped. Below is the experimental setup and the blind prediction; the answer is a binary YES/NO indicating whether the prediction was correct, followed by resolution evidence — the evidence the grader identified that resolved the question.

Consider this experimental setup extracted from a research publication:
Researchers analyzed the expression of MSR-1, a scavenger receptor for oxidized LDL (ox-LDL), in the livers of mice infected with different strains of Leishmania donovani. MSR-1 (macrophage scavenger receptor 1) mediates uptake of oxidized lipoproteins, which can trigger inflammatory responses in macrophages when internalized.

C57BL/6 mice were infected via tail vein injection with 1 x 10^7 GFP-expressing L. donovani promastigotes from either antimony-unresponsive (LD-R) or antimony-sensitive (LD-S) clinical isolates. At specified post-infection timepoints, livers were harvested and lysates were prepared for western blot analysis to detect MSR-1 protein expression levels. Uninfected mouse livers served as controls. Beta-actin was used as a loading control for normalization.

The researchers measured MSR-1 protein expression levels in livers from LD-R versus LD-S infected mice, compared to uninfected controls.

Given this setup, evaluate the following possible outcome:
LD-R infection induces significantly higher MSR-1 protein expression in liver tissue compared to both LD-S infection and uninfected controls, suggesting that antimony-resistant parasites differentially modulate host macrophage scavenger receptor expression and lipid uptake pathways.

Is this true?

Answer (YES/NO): NO